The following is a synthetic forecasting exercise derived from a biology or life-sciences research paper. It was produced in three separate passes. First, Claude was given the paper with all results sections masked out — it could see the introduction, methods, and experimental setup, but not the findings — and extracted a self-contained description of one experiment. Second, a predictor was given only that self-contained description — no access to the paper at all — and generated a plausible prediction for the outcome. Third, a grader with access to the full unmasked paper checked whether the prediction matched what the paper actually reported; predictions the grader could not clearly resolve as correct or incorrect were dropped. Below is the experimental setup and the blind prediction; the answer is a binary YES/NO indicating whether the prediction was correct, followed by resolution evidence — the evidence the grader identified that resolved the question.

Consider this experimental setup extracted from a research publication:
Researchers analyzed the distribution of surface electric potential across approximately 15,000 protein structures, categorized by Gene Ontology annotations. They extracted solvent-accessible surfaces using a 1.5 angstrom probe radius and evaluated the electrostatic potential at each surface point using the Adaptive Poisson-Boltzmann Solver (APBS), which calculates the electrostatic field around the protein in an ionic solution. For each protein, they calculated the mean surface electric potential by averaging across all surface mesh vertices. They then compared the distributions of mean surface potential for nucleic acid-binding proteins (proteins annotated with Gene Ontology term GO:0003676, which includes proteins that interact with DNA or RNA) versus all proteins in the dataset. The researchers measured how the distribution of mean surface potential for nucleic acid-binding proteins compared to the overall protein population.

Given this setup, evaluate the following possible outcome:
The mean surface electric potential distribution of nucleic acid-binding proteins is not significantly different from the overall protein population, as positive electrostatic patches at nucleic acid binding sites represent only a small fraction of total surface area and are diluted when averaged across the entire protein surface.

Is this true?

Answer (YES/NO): NO